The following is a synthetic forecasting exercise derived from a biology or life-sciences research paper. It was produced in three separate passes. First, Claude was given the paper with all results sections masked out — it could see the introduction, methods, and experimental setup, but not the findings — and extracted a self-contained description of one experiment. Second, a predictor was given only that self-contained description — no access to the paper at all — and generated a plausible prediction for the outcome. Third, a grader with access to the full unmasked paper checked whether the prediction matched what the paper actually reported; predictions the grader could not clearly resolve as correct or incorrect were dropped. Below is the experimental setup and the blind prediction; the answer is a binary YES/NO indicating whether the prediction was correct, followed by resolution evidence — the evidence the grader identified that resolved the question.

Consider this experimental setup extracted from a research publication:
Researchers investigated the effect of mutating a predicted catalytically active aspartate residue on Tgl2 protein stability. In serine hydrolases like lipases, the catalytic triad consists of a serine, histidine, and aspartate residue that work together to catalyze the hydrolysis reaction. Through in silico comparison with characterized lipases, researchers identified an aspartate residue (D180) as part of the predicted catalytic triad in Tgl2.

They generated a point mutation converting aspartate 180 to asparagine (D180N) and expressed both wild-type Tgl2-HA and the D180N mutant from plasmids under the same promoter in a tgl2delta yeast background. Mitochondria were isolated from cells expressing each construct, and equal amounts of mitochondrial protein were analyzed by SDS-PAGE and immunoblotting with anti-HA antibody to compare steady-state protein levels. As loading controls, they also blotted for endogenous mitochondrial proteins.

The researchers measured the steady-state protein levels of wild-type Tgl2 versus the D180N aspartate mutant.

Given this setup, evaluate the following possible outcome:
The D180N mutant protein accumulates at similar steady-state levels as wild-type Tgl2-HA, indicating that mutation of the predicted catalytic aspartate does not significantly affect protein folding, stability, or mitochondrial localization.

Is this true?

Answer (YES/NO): NO